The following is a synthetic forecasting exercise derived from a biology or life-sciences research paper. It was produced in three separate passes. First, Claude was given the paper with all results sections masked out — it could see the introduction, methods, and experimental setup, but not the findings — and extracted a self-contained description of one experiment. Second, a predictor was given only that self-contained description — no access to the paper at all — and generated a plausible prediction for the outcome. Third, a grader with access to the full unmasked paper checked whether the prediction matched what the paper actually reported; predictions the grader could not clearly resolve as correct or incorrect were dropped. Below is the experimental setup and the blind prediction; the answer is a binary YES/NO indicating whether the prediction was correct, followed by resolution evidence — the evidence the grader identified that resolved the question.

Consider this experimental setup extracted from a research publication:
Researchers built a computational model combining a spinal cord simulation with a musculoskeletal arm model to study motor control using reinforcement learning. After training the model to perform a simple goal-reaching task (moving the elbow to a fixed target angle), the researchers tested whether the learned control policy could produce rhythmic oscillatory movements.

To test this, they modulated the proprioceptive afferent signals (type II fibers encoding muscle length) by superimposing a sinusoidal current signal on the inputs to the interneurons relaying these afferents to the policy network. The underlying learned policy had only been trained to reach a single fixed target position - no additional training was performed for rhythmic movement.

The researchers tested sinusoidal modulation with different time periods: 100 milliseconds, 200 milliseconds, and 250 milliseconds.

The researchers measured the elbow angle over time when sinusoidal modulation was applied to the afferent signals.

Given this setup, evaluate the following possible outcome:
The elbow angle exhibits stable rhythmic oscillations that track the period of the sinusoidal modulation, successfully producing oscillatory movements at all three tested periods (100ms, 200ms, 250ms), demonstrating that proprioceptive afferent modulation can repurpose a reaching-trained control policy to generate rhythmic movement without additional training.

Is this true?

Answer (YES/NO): YES